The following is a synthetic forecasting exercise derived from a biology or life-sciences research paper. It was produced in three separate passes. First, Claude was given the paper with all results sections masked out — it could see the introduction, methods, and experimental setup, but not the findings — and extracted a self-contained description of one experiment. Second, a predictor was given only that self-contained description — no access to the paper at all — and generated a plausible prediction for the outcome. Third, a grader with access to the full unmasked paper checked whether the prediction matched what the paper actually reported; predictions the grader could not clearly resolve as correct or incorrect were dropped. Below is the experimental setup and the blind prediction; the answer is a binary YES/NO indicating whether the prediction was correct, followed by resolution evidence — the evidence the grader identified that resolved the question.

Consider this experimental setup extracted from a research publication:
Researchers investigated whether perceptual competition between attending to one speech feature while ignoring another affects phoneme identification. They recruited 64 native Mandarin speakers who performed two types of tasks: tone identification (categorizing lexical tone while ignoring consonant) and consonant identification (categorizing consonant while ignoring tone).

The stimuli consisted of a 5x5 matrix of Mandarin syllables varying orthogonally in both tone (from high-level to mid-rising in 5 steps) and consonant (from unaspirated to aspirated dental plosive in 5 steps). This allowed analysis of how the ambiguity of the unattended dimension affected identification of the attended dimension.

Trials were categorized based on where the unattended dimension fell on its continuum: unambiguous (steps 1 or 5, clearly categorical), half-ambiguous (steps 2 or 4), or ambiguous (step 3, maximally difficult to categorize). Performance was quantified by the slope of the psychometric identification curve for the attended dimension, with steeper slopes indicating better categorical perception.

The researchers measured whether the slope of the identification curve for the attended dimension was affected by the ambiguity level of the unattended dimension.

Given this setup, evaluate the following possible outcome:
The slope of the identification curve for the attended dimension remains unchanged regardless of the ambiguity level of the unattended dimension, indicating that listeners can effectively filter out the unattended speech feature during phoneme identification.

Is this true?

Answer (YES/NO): NO